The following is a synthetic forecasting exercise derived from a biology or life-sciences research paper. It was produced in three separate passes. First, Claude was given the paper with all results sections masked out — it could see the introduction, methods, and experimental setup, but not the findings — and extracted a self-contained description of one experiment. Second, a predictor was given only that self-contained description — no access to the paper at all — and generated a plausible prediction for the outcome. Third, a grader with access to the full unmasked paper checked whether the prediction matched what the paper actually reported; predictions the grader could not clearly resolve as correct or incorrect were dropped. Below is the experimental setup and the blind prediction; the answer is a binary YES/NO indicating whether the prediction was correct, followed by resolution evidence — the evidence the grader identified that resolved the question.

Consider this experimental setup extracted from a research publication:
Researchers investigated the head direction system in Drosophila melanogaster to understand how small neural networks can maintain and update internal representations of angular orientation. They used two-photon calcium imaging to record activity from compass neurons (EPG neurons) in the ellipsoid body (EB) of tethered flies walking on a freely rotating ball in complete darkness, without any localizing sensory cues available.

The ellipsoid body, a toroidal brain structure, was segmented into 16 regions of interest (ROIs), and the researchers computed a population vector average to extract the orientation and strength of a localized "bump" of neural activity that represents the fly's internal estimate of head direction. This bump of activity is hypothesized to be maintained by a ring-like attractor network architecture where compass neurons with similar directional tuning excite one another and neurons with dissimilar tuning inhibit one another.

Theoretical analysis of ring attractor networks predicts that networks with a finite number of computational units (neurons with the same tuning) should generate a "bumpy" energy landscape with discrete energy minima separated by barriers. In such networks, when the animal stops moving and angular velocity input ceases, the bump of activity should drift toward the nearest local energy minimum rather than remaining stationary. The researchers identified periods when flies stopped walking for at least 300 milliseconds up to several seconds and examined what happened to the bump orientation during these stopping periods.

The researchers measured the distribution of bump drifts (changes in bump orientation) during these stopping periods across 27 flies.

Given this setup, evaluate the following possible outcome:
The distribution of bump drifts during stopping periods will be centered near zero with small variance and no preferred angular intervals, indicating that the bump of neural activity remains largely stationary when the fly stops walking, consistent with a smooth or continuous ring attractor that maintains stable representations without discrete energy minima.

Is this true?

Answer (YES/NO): YES